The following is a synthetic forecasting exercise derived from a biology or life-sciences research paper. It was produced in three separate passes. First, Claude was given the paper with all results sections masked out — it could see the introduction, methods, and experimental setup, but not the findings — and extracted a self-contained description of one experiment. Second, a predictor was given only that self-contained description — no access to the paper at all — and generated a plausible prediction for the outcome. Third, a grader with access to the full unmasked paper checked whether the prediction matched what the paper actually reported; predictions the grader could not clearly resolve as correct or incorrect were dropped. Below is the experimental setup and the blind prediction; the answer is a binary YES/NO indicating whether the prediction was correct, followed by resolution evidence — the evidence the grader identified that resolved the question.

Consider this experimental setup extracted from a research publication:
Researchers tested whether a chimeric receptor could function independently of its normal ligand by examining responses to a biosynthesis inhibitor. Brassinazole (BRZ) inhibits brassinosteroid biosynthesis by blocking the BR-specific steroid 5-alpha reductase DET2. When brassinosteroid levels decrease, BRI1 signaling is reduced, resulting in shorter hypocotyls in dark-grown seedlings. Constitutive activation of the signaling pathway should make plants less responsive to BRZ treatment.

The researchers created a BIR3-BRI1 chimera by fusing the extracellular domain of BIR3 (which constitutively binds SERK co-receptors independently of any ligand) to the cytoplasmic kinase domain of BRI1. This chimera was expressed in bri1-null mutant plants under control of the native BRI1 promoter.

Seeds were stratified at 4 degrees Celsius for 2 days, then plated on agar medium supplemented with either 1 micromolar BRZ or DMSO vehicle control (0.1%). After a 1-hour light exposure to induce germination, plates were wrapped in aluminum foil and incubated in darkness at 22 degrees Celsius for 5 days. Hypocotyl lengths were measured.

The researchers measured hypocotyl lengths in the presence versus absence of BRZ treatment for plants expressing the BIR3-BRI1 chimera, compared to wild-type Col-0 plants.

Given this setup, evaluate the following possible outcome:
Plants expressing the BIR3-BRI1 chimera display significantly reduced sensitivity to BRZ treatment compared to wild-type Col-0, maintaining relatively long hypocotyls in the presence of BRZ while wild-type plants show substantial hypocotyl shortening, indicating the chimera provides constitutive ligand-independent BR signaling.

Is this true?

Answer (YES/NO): YES